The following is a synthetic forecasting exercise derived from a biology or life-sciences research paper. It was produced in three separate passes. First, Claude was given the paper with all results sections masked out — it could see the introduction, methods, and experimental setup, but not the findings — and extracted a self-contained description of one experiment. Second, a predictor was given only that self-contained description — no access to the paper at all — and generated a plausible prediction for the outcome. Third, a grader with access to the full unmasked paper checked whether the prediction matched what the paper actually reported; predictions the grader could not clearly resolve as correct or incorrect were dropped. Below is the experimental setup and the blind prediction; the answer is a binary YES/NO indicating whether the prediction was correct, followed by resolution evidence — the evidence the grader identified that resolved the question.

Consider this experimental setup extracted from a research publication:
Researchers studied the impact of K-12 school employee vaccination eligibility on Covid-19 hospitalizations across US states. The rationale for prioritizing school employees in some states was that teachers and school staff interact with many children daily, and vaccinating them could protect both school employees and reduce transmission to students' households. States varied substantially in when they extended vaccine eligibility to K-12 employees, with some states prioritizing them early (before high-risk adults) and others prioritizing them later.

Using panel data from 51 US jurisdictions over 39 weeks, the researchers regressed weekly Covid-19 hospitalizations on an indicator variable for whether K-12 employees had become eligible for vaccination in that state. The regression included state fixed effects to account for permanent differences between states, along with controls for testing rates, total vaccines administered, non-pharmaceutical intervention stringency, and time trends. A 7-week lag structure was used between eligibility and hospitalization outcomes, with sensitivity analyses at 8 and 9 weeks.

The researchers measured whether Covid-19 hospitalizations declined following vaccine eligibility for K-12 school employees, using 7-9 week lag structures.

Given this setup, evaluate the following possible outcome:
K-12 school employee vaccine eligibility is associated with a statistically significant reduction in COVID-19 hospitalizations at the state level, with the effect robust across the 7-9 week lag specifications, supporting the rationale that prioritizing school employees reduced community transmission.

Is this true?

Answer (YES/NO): NO